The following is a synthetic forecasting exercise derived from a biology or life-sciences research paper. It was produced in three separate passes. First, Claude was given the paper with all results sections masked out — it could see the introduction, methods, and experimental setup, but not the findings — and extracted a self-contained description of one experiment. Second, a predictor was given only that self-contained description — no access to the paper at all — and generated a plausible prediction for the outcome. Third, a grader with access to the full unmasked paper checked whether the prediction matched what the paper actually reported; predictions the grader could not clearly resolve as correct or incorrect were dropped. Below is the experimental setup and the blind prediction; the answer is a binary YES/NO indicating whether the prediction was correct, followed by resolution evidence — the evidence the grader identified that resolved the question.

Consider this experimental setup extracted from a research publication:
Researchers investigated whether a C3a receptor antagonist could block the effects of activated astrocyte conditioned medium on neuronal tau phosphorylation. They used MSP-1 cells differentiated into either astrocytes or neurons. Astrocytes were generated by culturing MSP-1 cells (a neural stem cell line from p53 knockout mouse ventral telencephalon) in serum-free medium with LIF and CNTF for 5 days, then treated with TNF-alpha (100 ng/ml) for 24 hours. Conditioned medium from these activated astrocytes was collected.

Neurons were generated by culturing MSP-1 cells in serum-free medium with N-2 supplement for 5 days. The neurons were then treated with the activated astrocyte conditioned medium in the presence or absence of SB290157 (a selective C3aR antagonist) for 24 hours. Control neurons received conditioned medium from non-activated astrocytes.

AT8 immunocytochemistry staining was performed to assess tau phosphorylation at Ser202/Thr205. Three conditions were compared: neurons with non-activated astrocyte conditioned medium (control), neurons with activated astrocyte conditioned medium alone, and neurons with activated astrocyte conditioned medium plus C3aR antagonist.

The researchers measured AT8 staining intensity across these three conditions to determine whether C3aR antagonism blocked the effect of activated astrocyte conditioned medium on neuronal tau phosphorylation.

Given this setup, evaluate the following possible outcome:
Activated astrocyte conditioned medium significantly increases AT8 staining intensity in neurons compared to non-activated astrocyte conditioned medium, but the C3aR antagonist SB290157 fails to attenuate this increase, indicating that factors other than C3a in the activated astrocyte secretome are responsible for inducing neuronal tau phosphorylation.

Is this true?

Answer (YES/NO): NO